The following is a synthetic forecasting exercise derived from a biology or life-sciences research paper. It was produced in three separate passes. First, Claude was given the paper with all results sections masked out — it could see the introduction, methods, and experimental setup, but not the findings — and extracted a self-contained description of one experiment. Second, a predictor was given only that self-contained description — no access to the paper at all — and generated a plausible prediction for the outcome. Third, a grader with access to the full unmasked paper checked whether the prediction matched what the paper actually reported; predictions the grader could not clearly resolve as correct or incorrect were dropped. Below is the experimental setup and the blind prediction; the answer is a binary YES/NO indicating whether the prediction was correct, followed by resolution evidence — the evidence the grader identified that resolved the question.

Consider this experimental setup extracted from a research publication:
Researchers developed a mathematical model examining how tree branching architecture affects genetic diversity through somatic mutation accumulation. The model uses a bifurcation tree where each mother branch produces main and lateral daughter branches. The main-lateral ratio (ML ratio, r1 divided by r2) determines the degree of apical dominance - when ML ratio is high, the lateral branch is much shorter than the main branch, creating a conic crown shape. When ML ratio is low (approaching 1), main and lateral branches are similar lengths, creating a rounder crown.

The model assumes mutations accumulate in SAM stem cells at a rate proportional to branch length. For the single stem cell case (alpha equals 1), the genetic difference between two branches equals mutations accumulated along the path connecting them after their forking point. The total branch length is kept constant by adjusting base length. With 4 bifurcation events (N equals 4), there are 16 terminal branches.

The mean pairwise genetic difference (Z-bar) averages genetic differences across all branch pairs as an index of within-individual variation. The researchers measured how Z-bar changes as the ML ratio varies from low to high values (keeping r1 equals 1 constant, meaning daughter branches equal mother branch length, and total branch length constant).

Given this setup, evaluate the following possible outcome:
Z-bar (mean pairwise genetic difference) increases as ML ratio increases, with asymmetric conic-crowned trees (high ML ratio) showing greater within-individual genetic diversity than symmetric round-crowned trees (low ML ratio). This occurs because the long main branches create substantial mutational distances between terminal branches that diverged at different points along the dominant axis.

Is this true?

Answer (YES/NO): YES